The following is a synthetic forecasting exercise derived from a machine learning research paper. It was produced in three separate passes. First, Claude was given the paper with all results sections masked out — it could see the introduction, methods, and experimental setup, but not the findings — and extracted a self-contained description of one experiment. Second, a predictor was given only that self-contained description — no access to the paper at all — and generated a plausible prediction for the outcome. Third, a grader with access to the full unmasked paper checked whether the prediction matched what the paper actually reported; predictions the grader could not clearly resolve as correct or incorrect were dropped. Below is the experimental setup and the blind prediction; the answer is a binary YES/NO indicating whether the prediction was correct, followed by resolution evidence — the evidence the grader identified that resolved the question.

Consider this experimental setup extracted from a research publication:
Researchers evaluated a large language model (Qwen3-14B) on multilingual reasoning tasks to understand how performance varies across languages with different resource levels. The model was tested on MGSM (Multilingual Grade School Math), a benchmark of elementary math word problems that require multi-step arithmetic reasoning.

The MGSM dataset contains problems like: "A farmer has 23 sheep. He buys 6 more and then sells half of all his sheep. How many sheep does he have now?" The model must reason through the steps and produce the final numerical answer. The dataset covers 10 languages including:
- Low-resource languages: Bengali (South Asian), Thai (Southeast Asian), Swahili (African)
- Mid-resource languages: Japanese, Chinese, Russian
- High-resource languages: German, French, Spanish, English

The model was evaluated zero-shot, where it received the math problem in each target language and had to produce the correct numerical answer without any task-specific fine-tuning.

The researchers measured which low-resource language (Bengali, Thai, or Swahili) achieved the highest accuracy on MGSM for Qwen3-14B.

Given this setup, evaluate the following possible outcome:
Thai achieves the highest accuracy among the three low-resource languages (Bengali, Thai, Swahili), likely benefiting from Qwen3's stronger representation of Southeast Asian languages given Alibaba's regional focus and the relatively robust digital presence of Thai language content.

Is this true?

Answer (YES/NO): YES